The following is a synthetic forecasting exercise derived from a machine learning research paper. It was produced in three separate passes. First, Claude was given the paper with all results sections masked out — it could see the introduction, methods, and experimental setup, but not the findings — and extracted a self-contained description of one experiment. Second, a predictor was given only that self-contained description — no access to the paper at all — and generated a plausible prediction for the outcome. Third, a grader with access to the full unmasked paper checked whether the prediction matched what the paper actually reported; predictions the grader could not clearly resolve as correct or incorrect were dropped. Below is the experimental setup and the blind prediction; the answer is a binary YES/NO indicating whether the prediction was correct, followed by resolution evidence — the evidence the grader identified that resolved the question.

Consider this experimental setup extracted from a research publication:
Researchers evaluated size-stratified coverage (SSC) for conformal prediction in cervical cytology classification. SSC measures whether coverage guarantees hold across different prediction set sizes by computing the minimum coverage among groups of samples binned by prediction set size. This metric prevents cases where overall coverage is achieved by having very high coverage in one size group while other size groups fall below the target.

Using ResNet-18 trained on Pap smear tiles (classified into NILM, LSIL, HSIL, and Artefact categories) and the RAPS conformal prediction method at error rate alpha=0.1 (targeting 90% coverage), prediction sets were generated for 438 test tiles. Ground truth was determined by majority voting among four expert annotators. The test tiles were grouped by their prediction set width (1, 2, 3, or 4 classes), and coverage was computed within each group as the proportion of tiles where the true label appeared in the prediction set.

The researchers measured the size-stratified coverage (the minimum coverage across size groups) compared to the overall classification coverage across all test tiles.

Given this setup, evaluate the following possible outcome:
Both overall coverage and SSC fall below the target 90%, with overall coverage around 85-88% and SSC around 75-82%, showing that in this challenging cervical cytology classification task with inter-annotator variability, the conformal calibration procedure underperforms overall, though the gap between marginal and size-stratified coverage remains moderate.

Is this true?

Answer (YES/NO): NO